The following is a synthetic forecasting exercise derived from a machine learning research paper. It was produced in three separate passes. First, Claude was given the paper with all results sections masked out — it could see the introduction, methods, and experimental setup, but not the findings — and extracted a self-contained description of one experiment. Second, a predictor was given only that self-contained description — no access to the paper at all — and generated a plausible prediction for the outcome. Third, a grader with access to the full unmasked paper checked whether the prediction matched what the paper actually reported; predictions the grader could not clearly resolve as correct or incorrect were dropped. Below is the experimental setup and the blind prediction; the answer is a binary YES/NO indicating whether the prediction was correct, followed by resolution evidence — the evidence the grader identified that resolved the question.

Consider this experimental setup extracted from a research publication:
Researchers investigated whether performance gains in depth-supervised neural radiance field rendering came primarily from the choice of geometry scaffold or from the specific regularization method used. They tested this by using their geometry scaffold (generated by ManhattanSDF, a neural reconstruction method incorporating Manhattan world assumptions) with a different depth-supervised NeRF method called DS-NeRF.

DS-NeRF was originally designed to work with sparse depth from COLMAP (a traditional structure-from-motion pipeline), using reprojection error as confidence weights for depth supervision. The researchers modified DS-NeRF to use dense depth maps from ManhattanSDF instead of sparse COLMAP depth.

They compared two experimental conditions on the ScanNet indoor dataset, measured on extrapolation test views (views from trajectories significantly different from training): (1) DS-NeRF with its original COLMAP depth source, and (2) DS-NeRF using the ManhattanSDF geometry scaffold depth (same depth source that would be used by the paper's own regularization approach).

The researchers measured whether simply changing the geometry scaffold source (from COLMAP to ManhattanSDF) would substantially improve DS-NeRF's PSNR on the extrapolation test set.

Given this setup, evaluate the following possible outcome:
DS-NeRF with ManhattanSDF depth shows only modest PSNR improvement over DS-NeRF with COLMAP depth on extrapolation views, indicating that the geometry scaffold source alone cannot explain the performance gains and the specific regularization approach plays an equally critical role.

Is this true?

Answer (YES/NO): YES